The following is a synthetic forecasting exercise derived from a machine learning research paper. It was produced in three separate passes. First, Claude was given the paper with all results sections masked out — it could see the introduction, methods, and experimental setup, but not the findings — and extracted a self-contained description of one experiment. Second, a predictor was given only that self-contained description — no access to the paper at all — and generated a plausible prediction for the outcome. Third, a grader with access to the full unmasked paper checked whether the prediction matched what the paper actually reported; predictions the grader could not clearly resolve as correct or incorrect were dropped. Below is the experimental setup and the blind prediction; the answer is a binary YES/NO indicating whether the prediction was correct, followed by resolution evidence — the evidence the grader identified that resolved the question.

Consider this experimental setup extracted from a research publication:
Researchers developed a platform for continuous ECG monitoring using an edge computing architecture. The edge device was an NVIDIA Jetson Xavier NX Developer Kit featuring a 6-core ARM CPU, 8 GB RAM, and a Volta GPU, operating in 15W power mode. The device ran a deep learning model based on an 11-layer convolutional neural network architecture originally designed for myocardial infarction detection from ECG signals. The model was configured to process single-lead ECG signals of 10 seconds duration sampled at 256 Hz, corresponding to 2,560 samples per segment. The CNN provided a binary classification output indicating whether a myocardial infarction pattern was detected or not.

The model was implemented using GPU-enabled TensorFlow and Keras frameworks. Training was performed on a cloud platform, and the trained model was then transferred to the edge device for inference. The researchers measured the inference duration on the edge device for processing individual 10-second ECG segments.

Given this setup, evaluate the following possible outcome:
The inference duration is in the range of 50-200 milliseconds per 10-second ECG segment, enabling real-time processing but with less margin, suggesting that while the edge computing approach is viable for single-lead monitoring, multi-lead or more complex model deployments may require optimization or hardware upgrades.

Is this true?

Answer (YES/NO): YES